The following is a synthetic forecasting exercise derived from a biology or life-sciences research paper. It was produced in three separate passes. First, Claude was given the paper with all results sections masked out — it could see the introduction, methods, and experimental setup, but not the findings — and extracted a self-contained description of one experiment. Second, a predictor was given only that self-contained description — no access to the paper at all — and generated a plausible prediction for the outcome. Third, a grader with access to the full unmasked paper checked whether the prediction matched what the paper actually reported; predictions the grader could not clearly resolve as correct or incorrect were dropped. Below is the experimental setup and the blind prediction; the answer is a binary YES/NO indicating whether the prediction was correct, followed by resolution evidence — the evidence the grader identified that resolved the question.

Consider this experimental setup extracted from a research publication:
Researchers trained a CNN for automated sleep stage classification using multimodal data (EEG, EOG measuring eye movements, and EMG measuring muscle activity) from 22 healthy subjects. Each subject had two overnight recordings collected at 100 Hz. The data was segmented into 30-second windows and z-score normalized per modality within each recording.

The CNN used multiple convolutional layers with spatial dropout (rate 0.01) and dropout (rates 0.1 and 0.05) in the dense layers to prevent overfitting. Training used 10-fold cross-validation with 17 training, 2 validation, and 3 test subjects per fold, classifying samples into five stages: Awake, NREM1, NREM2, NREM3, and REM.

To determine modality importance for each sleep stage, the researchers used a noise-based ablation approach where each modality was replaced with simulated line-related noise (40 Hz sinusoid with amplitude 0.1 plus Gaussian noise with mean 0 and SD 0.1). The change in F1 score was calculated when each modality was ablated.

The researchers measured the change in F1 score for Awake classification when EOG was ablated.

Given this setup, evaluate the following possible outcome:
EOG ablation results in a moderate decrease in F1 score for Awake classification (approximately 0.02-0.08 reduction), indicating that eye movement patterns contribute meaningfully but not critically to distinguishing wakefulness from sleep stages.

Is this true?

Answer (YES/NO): NO